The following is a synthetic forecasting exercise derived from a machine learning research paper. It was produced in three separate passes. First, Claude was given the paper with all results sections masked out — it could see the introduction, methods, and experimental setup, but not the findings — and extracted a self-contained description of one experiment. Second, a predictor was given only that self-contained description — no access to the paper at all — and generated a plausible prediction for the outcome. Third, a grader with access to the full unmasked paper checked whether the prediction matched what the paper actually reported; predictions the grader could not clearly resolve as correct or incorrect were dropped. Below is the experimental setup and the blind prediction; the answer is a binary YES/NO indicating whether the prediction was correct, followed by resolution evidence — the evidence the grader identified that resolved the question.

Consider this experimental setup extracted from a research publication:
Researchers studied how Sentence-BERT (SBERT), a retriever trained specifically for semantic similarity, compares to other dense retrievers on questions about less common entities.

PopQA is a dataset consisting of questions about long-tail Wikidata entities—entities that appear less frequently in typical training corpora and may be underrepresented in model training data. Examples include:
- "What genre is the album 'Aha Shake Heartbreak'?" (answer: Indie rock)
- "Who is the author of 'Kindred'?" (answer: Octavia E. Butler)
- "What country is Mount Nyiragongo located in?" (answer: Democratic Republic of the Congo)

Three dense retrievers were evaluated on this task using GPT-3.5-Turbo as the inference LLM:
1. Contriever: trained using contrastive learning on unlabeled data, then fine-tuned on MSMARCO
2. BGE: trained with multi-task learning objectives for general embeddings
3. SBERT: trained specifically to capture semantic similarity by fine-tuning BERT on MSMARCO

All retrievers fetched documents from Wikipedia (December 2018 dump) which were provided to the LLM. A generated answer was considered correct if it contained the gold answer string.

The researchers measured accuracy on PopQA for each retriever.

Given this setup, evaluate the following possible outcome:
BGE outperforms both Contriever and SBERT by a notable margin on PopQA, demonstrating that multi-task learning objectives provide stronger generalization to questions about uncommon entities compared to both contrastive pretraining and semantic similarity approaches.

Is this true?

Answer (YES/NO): NO